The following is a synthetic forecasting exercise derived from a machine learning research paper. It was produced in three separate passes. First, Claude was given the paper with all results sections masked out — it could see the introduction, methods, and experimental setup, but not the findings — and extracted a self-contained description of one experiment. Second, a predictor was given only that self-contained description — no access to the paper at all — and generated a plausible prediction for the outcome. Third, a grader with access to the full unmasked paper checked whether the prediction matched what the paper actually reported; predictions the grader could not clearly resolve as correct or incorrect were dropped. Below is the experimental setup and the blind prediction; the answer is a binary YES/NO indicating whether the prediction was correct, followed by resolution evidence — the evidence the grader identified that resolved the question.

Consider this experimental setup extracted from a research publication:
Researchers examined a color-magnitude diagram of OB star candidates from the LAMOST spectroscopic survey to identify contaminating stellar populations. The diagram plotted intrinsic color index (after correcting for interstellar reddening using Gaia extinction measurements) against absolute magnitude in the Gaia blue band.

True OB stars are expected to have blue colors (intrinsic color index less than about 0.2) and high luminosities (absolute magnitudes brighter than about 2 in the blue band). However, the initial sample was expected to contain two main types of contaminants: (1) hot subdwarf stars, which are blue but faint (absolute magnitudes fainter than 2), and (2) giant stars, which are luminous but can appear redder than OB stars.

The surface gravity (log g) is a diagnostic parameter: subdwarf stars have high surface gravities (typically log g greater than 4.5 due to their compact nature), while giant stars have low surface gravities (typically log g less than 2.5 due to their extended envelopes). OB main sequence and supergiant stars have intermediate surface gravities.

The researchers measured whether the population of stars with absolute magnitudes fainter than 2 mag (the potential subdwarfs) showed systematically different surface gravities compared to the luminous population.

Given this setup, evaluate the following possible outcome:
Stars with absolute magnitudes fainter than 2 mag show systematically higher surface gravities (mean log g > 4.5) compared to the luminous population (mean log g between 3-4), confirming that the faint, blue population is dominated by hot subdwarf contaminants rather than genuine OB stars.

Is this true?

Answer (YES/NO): YES